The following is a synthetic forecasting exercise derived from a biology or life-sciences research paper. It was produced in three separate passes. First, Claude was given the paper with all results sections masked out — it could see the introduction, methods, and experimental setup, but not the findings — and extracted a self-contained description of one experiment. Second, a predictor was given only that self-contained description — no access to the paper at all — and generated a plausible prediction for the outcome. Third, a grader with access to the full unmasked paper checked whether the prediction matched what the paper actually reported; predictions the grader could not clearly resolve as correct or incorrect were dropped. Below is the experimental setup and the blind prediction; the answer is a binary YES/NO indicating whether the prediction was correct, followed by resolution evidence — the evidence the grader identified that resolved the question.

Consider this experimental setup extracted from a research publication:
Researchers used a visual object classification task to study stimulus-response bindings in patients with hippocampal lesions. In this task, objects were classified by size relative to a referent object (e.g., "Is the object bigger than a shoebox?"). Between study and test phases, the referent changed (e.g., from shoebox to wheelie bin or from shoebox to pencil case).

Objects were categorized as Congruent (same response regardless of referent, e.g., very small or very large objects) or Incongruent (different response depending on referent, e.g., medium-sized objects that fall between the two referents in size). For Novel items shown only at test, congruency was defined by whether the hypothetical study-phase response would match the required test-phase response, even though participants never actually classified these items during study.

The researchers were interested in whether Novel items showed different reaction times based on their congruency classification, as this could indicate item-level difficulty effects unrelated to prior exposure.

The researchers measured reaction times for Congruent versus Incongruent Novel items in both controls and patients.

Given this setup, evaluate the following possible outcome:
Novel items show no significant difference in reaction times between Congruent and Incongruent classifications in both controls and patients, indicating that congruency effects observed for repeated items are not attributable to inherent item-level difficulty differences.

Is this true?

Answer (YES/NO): NO